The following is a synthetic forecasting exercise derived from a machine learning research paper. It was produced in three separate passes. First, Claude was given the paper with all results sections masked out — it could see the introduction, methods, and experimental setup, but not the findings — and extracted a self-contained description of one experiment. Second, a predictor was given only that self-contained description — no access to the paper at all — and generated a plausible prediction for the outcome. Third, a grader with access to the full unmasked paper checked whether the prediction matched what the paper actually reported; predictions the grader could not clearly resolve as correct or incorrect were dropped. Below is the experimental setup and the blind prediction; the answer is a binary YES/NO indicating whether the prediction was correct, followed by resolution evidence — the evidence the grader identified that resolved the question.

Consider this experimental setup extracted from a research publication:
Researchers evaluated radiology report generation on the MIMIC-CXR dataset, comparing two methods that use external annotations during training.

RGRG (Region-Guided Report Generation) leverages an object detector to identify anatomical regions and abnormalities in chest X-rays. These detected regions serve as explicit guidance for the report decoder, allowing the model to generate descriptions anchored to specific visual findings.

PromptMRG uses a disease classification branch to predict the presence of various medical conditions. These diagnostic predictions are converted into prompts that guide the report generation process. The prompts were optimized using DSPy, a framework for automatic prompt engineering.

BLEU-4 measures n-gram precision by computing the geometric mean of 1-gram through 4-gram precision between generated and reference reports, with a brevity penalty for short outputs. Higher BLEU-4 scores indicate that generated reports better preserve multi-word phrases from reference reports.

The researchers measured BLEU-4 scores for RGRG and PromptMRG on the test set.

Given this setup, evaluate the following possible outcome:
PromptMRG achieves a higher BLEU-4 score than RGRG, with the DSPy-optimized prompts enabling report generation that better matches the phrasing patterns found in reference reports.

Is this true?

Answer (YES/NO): NO